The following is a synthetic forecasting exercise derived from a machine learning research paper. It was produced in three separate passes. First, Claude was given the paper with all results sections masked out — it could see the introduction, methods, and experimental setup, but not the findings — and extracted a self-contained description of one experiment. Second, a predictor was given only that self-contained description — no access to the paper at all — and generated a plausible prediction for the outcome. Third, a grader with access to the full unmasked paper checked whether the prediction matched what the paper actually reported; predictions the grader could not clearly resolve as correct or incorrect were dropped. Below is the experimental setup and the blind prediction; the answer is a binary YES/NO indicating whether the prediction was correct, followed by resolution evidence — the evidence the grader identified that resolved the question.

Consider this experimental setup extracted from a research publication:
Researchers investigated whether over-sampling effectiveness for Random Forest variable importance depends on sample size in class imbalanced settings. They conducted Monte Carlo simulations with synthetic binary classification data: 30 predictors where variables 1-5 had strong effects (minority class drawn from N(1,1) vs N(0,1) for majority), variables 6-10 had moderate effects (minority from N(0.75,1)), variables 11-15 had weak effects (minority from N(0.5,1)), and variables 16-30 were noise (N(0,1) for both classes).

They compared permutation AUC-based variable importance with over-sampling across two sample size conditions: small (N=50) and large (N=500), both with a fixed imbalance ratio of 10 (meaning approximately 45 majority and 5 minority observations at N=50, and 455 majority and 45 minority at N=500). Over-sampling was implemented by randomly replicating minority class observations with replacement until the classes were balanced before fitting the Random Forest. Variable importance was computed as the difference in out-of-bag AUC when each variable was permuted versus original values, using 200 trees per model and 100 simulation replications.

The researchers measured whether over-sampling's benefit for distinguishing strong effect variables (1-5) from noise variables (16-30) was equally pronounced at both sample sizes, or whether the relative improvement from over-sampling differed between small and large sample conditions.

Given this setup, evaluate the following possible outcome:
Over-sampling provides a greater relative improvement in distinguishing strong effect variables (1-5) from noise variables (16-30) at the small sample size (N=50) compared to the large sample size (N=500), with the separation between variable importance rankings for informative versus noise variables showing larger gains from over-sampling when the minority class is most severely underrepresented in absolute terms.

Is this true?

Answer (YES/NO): NO